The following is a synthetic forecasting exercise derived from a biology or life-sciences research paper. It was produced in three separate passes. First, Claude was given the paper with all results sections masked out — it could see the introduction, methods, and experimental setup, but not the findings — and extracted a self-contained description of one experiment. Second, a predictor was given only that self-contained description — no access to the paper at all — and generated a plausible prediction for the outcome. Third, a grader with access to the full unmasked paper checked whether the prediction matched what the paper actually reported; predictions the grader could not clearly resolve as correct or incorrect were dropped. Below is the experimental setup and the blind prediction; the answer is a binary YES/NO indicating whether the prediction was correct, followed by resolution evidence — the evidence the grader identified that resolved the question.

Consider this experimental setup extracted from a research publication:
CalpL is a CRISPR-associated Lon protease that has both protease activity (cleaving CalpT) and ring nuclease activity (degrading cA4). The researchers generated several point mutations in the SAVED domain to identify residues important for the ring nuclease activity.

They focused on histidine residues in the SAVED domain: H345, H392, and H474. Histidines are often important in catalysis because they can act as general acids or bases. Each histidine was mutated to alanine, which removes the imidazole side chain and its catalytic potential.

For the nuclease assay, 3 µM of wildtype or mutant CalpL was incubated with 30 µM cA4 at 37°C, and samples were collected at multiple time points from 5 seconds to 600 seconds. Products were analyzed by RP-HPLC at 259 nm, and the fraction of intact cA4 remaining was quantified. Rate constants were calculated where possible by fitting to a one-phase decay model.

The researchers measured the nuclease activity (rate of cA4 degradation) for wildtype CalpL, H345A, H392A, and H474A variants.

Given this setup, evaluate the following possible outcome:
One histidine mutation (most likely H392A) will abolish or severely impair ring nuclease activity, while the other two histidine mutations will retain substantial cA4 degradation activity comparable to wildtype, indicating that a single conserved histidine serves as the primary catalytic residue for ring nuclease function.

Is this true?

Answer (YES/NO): YES